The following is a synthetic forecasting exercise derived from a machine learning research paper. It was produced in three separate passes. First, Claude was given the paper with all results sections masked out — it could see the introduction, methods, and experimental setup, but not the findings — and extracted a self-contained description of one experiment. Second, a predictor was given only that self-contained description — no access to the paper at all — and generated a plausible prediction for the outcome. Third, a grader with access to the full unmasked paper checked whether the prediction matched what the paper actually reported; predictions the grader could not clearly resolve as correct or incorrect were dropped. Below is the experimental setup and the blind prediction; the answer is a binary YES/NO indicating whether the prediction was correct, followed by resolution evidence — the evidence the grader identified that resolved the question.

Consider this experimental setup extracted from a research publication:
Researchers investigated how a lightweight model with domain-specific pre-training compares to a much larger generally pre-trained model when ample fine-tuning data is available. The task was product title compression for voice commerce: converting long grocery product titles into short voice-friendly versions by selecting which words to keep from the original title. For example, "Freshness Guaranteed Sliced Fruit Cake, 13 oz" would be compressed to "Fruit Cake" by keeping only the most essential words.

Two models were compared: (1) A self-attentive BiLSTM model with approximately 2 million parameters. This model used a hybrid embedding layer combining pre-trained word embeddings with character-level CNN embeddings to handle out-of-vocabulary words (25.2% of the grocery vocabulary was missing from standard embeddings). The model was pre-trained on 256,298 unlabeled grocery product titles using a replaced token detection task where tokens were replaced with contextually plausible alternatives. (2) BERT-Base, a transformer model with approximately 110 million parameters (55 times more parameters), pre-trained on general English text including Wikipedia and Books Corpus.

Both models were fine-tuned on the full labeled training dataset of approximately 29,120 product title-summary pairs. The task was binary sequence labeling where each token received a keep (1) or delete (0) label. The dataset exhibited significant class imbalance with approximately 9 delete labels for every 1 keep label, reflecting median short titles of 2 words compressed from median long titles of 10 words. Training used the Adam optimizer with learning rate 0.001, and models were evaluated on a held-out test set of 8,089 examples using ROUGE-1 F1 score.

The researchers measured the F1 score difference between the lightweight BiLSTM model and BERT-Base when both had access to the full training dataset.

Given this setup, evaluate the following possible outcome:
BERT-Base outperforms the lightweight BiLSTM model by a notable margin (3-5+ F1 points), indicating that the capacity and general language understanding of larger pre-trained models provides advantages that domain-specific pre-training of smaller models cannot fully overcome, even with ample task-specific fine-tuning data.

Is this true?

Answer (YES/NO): NO